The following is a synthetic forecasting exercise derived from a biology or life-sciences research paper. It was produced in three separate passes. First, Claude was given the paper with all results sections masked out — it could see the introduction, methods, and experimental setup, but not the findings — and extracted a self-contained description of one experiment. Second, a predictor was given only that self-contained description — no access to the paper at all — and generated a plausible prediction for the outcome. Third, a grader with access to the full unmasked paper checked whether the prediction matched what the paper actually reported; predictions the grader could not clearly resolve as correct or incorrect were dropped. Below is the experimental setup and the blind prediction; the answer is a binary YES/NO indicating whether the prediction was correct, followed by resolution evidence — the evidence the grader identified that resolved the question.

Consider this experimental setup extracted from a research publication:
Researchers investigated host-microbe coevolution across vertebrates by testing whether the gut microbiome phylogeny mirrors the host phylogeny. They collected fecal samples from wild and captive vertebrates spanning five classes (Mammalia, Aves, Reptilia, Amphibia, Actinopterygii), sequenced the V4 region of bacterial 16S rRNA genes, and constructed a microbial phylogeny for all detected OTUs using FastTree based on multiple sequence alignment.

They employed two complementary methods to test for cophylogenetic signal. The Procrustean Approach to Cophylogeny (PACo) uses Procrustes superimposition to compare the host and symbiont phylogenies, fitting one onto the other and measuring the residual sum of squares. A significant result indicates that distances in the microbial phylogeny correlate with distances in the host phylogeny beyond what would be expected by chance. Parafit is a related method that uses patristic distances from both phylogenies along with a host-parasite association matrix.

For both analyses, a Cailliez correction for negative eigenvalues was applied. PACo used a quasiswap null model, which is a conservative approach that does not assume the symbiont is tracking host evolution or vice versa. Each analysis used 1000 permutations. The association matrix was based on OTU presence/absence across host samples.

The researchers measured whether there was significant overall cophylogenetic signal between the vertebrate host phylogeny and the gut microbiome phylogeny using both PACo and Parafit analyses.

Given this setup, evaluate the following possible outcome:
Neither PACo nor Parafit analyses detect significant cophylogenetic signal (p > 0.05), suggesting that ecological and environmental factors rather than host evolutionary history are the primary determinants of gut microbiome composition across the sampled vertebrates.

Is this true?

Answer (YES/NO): NO